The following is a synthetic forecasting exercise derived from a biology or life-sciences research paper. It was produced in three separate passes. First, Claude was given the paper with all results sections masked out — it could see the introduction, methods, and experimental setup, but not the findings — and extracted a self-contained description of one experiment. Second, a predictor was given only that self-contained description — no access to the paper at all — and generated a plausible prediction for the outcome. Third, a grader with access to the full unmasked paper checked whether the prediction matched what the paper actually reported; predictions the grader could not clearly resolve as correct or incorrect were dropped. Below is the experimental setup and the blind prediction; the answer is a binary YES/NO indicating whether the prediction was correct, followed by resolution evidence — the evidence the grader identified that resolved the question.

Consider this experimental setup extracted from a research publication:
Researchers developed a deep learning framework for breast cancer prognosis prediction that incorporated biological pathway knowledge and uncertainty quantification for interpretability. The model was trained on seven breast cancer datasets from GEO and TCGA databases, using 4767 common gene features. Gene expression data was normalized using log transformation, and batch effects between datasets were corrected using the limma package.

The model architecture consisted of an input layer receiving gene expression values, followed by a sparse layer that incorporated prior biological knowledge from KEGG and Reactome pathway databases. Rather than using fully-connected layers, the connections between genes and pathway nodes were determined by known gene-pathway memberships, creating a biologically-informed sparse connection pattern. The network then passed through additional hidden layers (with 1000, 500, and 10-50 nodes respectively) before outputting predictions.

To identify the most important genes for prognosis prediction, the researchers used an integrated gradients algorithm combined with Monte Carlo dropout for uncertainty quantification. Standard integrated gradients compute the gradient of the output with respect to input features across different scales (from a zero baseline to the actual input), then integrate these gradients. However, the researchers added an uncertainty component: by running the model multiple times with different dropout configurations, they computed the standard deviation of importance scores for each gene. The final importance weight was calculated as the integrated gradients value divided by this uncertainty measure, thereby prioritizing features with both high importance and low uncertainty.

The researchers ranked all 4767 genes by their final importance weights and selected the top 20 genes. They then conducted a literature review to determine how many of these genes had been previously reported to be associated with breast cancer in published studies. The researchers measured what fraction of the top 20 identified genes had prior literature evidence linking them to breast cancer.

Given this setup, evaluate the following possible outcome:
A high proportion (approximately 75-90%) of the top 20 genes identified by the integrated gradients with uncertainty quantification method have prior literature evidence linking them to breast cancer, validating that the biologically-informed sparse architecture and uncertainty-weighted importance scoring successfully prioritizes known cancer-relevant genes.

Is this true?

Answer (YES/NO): NO